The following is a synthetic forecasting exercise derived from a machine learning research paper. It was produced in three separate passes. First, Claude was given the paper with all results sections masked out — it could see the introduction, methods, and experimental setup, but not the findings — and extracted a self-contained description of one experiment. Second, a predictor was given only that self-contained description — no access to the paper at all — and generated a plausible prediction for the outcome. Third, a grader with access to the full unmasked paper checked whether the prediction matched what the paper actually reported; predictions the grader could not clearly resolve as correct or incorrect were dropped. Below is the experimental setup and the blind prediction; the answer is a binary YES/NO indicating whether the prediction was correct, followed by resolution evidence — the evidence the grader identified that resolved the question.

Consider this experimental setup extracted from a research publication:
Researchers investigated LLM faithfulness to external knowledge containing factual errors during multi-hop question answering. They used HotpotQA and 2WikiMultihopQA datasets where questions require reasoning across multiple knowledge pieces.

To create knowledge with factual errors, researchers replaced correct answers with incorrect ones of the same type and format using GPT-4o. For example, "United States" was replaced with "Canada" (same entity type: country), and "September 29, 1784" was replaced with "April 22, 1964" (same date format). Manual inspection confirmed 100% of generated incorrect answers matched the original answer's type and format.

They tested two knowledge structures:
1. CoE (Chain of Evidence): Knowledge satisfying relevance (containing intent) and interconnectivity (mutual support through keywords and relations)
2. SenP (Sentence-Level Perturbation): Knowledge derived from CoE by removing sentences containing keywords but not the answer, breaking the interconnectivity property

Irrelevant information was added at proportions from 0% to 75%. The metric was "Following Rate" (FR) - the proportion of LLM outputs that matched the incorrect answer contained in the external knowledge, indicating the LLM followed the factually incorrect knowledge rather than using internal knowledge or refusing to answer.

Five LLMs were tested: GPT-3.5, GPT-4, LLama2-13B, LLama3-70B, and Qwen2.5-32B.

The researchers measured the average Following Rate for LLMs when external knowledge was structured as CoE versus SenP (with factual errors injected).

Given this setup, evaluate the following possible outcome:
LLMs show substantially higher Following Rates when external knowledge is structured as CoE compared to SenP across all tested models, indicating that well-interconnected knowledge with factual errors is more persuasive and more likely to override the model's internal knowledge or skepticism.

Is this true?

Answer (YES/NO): YES